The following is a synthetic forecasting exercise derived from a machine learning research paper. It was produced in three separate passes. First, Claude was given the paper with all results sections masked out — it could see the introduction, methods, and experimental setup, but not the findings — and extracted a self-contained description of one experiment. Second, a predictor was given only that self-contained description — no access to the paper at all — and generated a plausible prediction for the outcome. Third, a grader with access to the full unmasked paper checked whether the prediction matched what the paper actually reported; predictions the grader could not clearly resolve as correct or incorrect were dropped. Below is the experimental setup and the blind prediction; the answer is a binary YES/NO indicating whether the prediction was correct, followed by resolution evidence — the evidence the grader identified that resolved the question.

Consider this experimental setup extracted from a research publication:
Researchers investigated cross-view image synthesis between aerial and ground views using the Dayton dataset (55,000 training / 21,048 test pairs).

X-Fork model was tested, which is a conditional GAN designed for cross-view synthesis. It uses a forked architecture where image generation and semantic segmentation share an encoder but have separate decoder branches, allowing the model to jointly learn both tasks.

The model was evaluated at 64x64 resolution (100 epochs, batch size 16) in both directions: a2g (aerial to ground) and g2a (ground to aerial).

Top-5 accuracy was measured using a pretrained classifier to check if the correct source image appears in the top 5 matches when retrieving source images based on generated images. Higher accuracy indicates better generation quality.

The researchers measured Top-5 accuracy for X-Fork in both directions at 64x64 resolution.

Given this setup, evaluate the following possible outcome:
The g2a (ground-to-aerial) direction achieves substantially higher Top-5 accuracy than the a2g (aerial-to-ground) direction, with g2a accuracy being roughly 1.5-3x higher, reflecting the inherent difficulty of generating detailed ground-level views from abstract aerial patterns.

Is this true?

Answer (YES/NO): NO